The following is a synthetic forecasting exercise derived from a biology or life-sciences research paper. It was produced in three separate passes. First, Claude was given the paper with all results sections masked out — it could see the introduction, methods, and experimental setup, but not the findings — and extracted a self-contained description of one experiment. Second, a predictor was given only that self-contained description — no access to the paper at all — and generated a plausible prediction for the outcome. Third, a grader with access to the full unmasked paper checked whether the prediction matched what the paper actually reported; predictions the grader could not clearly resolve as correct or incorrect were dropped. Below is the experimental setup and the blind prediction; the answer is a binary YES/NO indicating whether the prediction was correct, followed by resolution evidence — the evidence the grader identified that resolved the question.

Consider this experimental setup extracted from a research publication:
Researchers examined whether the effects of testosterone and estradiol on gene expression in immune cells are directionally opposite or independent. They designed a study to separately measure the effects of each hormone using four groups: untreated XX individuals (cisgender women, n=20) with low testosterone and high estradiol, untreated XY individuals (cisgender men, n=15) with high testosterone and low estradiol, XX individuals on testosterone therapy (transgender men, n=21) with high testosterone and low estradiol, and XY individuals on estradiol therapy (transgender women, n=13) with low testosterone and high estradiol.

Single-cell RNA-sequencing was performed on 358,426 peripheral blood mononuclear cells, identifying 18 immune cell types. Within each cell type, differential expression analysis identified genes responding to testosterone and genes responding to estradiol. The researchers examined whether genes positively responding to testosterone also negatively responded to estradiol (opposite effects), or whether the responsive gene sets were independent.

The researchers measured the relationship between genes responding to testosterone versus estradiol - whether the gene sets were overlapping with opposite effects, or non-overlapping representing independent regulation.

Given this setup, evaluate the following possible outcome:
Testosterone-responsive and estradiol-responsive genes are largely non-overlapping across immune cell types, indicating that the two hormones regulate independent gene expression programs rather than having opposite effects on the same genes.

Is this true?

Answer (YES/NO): YES